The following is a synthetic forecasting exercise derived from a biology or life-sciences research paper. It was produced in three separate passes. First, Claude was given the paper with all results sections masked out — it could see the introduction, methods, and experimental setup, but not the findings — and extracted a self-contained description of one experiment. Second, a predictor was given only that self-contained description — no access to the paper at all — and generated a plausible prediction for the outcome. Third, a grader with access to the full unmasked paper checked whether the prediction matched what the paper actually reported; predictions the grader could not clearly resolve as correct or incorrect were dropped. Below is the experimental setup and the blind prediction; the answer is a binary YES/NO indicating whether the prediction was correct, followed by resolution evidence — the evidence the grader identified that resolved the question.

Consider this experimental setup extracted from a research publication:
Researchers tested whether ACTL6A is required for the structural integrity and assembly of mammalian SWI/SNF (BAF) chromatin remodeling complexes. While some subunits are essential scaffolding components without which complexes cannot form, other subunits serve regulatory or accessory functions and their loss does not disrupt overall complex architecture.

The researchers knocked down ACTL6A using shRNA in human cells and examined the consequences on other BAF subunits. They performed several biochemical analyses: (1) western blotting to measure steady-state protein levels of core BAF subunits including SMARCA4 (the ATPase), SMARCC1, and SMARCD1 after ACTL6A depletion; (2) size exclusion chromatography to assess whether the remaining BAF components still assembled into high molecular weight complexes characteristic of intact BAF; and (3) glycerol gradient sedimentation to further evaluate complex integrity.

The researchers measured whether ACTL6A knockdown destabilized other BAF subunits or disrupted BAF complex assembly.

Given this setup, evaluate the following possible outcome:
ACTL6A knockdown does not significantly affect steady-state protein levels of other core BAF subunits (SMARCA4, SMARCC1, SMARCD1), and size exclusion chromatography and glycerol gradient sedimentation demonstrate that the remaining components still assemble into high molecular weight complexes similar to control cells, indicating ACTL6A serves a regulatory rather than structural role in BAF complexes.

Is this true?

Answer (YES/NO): YES